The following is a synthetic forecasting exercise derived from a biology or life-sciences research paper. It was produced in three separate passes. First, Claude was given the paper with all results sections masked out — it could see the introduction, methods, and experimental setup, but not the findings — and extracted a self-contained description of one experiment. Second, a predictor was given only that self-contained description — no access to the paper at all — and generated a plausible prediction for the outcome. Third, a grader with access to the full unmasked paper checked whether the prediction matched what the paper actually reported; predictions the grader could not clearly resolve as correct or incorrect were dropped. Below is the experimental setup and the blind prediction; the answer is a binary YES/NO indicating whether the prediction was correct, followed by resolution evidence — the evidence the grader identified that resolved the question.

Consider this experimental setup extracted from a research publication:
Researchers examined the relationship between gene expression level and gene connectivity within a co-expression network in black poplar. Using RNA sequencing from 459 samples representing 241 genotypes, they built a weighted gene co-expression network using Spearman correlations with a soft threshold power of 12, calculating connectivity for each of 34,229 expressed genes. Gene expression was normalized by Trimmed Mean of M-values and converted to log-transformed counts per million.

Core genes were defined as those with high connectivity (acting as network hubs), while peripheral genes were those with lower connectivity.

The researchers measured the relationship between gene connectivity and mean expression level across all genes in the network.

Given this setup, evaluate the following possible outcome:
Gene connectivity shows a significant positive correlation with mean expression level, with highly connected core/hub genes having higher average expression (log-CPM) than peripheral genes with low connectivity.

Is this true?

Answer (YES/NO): YES